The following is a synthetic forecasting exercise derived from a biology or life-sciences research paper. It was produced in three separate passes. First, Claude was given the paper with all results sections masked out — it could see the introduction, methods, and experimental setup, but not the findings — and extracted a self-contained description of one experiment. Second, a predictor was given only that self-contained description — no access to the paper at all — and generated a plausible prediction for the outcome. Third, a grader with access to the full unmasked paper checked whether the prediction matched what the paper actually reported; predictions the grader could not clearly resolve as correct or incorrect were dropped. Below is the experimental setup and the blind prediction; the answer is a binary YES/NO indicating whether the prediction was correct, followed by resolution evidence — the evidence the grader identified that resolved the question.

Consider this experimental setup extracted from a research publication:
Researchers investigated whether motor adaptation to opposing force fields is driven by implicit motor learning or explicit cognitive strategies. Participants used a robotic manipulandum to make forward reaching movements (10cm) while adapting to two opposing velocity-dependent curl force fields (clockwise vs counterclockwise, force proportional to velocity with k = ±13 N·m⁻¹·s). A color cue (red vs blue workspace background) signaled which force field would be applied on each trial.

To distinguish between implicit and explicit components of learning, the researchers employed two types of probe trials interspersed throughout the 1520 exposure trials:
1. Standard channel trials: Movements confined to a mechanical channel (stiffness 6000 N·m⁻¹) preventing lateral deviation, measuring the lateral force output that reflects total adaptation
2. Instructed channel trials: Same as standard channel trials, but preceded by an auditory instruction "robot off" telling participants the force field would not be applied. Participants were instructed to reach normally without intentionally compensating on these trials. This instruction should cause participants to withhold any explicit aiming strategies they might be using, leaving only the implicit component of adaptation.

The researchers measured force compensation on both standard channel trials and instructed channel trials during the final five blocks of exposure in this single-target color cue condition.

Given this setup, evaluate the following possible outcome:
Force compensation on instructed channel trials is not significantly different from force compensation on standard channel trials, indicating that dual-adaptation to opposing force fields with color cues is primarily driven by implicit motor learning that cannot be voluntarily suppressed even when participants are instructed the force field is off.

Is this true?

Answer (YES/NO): NO